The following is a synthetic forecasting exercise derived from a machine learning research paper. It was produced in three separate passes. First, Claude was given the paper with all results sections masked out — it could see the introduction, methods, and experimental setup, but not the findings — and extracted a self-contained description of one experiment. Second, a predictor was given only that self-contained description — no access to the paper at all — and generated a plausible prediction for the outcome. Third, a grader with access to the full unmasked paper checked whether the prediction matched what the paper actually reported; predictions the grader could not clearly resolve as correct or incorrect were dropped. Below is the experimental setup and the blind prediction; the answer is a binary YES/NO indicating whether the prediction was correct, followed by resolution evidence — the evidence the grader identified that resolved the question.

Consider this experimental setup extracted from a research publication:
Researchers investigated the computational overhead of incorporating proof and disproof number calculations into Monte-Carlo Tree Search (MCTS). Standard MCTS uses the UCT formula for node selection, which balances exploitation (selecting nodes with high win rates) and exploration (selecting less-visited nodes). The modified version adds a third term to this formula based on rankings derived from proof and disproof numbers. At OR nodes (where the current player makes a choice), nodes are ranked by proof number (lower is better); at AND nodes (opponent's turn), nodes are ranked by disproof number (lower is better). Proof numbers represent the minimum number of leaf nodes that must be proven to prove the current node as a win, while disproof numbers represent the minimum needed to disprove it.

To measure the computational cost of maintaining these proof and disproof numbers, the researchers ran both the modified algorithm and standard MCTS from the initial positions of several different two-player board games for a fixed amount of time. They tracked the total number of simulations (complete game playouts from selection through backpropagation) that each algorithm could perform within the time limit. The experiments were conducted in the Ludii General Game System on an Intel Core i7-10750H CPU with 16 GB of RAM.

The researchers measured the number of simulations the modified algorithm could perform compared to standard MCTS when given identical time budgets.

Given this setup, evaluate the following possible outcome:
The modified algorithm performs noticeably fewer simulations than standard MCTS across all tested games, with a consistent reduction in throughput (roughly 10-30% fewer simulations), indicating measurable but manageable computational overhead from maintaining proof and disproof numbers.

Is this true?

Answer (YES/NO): NO